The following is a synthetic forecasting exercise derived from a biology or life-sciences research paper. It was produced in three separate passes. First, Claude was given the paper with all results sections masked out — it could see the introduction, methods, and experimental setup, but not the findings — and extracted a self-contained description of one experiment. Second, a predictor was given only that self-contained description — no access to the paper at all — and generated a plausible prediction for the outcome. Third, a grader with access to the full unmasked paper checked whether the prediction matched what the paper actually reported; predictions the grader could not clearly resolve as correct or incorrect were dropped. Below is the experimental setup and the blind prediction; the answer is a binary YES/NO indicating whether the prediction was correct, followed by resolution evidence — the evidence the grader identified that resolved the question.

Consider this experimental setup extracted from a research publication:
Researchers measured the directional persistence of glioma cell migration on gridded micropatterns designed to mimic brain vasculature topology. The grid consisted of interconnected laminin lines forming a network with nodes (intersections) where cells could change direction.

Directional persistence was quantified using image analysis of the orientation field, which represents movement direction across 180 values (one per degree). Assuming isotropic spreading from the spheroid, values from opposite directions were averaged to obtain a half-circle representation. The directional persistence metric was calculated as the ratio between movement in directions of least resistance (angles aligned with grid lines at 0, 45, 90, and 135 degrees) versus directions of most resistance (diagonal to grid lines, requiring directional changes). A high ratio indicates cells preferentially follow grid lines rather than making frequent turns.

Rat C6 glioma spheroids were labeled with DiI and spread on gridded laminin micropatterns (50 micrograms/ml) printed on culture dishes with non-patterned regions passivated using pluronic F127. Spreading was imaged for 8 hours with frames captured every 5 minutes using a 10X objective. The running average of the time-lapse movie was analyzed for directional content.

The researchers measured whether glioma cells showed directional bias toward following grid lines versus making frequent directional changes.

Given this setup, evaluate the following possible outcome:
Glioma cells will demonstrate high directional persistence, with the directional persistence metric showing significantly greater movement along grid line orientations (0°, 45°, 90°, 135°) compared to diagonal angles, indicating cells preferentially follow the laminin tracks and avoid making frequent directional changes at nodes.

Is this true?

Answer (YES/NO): NO